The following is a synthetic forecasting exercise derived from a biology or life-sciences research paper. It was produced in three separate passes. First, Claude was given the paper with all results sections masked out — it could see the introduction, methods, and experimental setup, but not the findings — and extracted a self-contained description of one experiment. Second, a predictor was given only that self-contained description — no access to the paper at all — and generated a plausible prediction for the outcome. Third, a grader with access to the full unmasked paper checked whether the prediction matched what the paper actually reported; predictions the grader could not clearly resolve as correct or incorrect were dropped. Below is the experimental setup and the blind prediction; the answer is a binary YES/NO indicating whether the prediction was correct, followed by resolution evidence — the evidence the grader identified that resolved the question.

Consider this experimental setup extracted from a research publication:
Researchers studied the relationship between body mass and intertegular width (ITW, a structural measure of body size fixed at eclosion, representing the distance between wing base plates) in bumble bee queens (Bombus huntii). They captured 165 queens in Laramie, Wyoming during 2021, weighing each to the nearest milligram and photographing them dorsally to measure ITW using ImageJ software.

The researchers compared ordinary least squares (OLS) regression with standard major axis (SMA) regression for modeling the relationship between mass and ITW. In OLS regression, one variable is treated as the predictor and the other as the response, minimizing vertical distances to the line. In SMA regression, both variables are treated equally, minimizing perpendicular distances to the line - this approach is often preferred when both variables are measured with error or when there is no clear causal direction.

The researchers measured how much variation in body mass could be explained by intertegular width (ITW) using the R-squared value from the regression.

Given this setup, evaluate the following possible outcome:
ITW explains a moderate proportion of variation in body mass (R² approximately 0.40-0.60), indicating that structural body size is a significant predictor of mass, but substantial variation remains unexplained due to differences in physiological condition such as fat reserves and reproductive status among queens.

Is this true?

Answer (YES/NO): NO